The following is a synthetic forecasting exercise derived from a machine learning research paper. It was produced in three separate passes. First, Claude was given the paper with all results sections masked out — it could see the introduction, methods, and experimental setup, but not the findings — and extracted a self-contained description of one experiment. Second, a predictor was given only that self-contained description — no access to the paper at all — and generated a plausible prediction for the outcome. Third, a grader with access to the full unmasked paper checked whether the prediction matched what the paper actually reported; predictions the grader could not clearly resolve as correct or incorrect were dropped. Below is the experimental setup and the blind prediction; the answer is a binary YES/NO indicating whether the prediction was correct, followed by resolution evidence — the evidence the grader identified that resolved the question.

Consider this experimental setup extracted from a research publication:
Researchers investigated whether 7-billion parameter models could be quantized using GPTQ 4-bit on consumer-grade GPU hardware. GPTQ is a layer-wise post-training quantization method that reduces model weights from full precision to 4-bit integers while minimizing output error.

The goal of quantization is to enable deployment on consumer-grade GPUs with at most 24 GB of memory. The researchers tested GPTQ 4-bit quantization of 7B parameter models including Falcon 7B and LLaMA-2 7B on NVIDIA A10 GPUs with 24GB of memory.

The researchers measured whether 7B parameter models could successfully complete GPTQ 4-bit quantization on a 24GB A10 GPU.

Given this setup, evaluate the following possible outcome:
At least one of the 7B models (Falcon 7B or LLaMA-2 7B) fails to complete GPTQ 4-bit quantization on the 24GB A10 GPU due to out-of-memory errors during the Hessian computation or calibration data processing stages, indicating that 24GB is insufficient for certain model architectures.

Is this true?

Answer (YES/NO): YES